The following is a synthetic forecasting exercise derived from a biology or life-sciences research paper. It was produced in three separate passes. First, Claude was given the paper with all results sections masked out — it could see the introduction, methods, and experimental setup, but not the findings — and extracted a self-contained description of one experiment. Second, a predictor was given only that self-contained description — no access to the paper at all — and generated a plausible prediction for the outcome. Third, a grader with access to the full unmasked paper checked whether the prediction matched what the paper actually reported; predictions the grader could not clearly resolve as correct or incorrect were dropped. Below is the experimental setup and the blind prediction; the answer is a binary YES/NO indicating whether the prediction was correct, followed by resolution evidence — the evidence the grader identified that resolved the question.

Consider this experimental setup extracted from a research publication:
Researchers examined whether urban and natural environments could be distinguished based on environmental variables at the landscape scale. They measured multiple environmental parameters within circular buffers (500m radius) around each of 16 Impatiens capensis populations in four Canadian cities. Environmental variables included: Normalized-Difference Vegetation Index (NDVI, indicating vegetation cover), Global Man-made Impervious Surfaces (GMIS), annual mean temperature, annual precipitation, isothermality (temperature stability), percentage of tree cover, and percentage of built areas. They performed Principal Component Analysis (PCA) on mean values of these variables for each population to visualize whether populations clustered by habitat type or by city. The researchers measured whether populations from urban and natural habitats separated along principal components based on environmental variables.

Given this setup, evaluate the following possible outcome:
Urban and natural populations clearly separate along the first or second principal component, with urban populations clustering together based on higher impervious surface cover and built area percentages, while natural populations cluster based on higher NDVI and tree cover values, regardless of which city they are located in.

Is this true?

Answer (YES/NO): YES